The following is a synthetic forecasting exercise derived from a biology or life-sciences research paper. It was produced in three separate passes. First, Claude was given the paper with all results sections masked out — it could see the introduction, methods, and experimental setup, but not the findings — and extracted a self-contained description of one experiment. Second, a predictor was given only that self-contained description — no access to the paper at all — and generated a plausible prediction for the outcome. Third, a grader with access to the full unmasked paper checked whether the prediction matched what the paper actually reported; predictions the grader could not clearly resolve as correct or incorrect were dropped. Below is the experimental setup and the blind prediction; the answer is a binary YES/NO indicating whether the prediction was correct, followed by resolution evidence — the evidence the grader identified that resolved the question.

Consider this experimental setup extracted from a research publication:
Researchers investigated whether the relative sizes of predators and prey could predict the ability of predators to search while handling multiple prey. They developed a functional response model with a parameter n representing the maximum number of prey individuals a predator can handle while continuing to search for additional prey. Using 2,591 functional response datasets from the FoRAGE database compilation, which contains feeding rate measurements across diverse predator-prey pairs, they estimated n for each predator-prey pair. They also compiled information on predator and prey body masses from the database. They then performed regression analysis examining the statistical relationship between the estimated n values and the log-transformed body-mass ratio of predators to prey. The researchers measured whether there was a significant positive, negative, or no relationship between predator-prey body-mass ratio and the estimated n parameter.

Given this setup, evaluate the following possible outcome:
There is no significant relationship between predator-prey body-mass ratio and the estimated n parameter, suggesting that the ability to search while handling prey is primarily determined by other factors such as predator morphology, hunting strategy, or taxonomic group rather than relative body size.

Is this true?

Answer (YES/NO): NO